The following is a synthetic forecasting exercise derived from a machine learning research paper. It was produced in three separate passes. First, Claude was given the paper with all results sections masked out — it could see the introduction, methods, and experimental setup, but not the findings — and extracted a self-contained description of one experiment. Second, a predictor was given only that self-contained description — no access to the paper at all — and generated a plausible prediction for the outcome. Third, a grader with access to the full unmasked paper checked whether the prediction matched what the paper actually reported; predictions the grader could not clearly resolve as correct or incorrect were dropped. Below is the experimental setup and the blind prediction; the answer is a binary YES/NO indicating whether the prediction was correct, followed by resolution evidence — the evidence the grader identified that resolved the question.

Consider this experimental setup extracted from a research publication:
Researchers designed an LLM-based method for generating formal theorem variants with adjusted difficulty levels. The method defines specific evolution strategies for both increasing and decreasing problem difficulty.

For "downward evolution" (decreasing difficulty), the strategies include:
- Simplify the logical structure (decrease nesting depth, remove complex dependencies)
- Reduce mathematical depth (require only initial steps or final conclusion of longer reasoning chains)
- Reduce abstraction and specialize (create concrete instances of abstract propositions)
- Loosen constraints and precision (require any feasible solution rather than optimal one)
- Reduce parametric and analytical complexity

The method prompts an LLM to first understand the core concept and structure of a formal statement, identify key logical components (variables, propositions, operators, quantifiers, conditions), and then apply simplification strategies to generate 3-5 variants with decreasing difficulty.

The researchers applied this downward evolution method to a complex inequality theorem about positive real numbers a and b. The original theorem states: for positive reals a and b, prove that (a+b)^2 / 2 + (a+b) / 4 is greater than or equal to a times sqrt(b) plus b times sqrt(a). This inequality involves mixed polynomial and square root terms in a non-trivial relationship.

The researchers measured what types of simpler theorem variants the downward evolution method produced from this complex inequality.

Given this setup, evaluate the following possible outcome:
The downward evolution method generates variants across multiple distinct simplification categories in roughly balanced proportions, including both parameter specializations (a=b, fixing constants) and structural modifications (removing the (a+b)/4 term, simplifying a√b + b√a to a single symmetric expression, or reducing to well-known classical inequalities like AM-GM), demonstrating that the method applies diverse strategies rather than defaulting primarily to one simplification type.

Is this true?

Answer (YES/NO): NO